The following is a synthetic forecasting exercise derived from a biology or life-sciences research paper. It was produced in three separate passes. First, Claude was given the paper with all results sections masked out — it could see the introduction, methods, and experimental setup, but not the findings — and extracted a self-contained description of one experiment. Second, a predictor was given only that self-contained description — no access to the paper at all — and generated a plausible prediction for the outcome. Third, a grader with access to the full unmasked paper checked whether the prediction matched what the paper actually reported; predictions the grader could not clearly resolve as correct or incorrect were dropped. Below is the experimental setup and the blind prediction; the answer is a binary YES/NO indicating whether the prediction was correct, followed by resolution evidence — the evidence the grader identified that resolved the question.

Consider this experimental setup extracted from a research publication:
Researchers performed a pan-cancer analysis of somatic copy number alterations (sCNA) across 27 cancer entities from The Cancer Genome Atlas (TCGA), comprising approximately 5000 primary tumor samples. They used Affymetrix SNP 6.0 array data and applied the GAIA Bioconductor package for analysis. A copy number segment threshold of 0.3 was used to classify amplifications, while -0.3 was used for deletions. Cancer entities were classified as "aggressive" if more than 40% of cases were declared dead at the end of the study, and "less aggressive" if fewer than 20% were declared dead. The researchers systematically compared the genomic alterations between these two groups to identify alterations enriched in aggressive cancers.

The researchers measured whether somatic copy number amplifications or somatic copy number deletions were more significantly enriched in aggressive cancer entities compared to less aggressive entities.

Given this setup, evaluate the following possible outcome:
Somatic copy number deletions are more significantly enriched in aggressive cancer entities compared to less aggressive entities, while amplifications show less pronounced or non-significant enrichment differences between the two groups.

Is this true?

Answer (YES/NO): NO